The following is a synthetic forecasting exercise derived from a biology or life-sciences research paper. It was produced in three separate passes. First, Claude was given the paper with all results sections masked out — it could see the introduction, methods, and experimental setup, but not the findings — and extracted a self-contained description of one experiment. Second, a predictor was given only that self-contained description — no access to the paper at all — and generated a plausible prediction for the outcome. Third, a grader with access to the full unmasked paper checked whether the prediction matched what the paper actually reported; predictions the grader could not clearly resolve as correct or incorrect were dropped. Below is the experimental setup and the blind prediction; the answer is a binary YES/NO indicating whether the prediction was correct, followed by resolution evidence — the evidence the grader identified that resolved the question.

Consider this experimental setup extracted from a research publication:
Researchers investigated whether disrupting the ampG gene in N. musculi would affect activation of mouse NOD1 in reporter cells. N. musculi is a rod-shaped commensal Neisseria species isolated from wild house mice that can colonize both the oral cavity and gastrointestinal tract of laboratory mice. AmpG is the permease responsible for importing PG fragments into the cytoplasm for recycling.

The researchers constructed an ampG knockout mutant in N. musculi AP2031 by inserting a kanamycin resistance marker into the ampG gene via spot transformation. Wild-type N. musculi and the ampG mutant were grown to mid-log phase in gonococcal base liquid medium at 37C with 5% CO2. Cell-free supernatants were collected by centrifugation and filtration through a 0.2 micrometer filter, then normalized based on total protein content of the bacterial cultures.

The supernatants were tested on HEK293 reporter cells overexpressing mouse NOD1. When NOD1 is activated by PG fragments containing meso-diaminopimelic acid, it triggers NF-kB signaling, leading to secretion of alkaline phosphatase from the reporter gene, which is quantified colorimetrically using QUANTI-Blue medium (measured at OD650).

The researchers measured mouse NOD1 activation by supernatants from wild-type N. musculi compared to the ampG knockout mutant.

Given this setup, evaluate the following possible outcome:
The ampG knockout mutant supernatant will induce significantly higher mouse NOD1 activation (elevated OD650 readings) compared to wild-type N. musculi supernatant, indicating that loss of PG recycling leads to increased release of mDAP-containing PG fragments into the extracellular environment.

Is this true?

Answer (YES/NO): NO